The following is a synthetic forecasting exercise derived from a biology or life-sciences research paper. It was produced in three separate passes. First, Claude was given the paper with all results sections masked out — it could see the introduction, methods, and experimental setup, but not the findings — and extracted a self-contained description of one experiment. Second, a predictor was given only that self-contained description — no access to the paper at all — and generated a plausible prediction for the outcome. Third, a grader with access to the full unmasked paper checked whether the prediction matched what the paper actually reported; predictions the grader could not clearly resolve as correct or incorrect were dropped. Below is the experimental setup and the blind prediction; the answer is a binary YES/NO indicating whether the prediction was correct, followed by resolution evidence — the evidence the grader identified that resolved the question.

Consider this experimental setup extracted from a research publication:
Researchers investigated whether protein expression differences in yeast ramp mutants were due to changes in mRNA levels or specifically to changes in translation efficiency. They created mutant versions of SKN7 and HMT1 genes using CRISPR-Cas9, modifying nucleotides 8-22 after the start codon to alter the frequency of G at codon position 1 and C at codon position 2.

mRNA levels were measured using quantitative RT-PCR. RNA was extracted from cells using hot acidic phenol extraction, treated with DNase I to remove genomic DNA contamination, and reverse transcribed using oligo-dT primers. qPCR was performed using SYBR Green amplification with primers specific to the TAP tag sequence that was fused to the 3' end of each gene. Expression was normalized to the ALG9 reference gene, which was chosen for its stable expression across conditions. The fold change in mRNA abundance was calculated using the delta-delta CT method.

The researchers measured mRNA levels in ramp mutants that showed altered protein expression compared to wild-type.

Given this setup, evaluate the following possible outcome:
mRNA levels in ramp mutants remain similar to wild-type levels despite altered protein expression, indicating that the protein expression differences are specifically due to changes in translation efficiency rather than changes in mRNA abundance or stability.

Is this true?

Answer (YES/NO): YES